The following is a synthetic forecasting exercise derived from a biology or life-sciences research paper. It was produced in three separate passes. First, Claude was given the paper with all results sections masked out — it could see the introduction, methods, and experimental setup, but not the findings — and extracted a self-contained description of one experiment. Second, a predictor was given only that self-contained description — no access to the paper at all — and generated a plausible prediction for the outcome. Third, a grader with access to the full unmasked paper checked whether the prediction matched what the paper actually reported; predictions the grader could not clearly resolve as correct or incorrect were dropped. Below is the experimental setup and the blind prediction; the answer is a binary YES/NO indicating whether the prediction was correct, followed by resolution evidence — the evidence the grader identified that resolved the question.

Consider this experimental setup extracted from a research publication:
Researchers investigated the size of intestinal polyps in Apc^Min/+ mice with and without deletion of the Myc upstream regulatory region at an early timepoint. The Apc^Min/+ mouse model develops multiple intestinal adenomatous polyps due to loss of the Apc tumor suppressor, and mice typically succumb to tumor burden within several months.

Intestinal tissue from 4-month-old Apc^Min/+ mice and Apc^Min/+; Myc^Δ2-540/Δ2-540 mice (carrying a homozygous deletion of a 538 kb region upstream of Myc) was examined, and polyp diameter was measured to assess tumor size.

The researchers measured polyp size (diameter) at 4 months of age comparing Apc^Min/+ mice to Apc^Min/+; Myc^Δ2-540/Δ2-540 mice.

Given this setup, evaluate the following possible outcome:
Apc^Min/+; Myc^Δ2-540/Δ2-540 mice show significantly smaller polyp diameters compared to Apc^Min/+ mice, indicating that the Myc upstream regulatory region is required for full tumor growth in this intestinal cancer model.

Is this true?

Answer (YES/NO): NO